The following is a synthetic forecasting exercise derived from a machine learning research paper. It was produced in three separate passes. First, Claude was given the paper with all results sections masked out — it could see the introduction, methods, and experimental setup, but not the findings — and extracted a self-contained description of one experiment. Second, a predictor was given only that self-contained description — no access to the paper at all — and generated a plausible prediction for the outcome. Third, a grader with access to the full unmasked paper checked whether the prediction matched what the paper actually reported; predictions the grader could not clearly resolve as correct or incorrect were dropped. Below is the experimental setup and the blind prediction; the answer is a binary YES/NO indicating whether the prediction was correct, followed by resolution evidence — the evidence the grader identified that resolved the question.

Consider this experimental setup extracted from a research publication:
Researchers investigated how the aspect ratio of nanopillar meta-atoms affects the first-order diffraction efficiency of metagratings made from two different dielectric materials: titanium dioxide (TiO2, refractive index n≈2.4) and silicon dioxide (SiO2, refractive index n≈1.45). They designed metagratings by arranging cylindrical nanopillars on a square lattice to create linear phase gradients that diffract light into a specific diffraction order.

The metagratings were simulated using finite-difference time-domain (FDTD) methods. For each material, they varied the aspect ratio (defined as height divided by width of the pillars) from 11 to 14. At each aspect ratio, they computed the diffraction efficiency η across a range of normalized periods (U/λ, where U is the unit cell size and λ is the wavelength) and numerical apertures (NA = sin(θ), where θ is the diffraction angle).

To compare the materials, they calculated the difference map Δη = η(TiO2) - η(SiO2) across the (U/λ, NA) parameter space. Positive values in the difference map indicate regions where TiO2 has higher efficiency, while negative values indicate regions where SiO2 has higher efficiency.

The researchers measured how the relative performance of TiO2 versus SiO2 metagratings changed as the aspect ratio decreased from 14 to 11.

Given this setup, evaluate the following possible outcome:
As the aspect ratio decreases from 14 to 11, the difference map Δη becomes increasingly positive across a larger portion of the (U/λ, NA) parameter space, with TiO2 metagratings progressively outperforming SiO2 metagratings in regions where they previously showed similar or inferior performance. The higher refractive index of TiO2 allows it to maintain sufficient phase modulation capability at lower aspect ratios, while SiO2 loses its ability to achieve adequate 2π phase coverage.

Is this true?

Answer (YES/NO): NO